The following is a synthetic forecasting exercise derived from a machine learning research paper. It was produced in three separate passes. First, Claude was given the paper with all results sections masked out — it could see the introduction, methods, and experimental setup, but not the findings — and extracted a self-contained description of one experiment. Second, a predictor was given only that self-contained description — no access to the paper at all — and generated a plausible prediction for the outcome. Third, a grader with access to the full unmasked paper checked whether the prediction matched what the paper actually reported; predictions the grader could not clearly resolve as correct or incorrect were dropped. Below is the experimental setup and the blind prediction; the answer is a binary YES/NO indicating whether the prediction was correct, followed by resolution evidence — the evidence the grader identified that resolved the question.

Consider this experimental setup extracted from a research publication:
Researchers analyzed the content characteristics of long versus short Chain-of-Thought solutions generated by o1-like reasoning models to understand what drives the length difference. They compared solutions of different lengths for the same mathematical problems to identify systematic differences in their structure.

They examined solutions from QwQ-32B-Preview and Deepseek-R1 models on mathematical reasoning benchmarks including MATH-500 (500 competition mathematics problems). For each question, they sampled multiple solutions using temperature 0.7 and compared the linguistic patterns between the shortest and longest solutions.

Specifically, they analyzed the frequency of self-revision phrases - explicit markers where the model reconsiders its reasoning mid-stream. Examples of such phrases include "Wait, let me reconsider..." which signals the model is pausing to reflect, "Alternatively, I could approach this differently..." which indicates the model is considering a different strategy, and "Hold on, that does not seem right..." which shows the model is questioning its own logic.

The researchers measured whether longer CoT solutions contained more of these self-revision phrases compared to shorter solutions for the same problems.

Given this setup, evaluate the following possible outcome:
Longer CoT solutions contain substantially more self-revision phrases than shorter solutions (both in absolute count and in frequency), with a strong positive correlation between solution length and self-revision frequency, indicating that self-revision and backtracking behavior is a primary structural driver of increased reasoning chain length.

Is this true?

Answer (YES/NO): YES